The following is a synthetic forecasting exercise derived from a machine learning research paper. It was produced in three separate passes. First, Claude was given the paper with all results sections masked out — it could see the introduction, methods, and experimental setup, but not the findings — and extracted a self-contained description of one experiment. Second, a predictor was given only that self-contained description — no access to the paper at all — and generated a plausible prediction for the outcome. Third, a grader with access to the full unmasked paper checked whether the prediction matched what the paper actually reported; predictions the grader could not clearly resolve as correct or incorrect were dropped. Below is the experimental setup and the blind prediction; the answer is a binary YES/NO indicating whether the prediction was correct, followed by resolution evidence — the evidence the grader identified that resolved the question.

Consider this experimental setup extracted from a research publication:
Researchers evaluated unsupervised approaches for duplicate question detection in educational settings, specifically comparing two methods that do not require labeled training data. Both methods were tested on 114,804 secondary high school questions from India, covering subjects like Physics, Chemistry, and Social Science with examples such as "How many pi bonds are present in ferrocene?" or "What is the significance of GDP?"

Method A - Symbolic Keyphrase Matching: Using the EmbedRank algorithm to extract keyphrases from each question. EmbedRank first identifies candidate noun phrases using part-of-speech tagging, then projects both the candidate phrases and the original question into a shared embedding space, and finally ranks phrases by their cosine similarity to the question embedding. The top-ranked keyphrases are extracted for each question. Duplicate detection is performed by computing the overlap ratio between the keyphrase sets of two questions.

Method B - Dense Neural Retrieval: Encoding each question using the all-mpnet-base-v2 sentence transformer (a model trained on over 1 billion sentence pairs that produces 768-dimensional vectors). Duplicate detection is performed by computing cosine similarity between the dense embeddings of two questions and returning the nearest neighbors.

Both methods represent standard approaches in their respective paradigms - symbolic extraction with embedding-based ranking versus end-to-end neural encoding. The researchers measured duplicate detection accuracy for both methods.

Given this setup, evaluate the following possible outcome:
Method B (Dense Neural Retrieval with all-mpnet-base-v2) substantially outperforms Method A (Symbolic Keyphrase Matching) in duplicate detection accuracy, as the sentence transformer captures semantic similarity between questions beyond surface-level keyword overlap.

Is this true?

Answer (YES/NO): NO